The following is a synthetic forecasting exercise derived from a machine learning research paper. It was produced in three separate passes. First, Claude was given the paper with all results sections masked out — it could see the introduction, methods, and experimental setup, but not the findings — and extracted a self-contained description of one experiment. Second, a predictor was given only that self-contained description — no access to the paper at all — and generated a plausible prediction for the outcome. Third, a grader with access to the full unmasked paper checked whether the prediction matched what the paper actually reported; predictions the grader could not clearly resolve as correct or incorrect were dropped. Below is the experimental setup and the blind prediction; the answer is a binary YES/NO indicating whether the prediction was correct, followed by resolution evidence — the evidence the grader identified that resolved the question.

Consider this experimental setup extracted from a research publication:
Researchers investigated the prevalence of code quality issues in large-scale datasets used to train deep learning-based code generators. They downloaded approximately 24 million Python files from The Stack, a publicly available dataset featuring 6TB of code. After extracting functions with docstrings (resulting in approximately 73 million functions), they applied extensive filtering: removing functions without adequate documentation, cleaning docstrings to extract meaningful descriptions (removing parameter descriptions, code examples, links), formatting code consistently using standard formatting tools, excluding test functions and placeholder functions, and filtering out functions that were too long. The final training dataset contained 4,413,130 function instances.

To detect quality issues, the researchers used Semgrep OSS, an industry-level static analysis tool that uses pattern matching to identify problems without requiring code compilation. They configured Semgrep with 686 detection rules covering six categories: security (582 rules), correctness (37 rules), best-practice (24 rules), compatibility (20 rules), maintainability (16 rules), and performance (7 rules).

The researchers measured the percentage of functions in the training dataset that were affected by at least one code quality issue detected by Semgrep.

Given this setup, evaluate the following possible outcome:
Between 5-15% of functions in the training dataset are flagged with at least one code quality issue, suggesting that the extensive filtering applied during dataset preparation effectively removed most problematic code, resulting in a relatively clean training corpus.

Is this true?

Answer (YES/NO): NO